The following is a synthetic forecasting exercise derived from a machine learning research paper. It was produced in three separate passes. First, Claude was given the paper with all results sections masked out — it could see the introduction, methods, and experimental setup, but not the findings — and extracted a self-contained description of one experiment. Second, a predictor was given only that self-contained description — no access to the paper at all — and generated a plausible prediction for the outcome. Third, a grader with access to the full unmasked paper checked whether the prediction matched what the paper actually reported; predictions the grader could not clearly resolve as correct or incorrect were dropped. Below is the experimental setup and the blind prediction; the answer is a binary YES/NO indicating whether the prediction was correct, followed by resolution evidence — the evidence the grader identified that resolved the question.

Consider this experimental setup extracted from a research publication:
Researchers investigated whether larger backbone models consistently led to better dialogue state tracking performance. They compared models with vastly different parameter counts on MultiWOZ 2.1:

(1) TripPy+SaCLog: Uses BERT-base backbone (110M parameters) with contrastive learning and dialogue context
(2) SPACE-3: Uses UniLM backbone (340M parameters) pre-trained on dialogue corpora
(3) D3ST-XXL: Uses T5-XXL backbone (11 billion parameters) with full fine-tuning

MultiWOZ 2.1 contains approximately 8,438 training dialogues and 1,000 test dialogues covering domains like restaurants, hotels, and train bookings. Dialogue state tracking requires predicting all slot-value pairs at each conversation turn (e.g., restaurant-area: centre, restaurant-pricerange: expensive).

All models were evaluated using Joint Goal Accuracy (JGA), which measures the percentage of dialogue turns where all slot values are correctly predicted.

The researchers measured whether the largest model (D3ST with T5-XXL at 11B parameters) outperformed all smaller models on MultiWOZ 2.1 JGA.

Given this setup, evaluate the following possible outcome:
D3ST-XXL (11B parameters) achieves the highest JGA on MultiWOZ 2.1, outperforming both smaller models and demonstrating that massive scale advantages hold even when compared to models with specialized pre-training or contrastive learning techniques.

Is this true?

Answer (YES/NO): NO